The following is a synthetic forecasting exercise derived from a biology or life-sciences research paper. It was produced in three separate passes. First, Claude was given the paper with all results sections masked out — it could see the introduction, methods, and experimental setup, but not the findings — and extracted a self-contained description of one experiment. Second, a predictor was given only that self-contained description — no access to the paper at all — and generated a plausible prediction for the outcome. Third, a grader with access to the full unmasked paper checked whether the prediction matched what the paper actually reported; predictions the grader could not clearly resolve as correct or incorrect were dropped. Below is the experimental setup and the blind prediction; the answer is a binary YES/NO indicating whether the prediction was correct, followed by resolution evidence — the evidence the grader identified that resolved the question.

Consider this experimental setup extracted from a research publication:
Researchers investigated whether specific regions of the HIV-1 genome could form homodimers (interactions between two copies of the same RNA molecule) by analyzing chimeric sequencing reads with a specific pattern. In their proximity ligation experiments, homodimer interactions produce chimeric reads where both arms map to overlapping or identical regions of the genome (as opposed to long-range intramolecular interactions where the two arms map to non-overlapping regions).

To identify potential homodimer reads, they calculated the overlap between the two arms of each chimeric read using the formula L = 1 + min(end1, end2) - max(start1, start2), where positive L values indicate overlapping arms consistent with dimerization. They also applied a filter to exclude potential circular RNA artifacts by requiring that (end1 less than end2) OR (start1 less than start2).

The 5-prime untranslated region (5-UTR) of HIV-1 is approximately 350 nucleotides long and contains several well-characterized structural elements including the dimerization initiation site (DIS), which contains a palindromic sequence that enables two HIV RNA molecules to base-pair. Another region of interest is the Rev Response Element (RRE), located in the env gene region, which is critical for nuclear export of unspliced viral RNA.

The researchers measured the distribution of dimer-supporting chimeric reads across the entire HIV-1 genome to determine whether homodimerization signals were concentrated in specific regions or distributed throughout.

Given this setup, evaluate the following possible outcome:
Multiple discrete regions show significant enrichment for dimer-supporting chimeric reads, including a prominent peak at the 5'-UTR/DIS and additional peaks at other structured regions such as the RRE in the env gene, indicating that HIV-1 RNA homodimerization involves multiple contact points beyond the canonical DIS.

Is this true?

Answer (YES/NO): YES